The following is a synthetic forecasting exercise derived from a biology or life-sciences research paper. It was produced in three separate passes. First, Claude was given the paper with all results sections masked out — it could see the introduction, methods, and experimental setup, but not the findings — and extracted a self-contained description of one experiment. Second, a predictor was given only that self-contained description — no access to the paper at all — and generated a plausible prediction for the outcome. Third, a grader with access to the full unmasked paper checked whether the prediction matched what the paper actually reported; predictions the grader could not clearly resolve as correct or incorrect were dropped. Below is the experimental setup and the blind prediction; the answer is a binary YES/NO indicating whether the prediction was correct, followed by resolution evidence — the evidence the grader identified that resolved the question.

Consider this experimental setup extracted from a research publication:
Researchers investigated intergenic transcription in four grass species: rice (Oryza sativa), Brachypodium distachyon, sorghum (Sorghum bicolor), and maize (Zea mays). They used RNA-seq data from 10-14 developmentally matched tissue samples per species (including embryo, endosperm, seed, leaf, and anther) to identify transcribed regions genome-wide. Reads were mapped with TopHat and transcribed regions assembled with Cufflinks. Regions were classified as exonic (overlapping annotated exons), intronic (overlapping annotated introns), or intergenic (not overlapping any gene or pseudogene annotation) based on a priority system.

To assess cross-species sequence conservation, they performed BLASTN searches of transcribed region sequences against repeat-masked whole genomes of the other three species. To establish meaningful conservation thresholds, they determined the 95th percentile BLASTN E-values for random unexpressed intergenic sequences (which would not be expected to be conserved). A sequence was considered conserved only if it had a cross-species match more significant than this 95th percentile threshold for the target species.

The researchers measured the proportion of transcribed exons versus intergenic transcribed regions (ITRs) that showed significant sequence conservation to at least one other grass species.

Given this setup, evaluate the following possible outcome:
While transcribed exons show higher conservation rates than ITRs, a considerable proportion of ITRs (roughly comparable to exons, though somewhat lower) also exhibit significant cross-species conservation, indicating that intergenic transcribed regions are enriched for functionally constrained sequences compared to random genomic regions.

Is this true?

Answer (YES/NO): NO